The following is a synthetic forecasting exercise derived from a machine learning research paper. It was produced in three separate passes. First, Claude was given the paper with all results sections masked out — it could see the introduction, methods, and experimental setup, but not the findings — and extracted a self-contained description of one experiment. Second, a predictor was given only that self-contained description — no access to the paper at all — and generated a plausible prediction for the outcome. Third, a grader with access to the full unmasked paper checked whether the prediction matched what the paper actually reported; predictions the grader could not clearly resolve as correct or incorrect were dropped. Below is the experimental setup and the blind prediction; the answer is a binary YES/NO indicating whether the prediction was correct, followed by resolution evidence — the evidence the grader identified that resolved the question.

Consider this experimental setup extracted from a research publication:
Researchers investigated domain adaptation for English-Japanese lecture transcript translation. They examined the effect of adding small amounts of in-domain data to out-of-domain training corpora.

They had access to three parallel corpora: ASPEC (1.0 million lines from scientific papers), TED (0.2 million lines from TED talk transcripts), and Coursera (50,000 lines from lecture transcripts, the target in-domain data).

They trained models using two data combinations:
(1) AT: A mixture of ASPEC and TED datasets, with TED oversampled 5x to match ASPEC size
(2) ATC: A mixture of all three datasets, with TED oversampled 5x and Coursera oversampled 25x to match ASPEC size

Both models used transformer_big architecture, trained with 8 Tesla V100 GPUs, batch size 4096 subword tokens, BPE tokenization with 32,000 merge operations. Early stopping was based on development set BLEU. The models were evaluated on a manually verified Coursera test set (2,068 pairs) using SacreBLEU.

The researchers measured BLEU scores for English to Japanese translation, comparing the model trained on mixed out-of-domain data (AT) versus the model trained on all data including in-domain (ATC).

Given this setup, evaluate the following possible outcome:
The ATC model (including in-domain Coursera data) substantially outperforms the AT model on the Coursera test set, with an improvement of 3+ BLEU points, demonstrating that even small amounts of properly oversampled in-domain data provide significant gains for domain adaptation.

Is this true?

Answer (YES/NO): YES